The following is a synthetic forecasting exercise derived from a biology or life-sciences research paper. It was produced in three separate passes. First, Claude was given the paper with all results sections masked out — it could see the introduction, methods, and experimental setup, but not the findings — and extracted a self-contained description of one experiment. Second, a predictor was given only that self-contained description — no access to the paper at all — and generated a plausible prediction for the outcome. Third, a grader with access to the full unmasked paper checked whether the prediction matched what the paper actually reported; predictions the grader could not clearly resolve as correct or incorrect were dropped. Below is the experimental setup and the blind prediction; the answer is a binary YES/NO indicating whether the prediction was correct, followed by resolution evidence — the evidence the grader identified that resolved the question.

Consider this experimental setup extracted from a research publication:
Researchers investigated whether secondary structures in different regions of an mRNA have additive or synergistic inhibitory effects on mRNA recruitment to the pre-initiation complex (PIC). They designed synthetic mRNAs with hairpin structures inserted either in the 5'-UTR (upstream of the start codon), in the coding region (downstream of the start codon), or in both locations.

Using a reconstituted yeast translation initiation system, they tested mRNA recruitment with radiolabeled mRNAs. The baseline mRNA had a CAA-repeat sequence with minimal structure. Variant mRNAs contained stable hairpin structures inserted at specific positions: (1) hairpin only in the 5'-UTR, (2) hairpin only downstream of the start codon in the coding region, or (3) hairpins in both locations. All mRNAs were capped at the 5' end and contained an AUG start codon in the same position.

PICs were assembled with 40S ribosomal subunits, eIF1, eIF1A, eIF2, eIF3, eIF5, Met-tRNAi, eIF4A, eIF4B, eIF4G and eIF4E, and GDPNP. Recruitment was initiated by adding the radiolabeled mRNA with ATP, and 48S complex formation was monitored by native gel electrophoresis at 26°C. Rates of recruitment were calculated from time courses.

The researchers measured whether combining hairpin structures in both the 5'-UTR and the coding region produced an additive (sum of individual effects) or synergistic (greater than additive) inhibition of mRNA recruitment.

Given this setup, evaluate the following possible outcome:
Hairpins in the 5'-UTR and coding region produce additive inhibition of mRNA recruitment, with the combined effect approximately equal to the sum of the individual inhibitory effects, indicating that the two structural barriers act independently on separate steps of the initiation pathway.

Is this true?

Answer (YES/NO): NO